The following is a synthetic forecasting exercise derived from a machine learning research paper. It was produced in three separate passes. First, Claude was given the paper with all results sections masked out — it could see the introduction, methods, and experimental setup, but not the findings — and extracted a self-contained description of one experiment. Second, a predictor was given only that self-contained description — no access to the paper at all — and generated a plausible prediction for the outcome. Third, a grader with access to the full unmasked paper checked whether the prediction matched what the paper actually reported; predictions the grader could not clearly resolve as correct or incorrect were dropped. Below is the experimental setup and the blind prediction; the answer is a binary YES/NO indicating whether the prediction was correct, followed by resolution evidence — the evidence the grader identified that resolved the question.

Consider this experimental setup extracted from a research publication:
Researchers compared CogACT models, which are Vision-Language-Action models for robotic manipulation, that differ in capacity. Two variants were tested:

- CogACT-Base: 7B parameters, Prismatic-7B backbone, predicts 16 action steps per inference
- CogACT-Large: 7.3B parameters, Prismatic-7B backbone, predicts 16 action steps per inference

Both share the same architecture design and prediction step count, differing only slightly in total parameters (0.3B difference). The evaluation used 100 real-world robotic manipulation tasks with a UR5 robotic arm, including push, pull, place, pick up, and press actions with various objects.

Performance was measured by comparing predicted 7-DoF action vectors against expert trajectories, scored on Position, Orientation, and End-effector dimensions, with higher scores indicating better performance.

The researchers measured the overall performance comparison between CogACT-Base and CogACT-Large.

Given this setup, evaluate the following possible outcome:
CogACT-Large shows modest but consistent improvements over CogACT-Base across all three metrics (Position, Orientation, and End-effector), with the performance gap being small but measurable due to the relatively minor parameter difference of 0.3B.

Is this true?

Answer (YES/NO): NO